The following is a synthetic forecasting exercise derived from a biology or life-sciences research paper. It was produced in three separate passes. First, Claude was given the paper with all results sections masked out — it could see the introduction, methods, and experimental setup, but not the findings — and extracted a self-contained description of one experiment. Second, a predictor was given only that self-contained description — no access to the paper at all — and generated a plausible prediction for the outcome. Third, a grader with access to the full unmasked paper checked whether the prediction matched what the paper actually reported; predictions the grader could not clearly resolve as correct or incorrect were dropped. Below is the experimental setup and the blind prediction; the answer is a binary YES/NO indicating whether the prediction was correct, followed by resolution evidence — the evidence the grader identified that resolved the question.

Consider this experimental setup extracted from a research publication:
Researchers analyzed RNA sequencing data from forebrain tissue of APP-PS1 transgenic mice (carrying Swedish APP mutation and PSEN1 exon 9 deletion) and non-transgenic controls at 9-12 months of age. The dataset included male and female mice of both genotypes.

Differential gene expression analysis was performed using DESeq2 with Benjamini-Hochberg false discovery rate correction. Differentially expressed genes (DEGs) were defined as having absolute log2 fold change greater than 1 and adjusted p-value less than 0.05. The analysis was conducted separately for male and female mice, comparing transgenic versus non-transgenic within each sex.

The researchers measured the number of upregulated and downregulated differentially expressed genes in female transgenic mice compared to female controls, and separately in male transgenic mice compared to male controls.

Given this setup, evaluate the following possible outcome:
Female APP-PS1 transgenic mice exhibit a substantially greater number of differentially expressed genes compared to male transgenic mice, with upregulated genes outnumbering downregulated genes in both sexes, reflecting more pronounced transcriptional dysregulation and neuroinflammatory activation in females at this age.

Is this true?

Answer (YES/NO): YES